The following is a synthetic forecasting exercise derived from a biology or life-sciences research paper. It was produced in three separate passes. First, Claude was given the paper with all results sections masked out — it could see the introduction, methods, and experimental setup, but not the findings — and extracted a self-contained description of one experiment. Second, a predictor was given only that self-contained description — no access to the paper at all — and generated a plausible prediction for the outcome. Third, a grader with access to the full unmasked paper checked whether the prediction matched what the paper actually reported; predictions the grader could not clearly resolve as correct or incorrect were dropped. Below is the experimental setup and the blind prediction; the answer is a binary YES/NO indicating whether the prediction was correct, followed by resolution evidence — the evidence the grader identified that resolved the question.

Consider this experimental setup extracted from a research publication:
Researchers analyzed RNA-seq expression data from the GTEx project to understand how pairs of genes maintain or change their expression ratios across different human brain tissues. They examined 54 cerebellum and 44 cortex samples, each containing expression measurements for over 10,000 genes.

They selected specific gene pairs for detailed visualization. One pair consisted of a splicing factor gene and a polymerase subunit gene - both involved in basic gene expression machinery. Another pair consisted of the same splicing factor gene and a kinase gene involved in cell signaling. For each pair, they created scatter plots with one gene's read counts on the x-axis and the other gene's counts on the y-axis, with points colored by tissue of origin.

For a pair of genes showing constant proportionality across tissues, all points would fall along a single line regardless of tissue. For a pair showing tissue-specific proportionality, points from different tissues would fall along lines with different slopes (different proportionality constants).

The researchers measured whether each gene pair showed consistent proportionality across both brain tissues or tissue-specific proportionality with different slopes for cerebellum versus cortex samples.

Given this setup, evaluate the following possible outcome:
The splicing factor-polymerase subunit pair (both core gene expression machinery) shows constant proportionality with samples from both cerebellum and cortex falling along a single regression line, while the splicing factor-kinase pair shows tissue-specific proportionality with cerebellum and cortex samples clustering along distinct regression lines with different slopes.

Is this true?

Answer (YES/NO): YES